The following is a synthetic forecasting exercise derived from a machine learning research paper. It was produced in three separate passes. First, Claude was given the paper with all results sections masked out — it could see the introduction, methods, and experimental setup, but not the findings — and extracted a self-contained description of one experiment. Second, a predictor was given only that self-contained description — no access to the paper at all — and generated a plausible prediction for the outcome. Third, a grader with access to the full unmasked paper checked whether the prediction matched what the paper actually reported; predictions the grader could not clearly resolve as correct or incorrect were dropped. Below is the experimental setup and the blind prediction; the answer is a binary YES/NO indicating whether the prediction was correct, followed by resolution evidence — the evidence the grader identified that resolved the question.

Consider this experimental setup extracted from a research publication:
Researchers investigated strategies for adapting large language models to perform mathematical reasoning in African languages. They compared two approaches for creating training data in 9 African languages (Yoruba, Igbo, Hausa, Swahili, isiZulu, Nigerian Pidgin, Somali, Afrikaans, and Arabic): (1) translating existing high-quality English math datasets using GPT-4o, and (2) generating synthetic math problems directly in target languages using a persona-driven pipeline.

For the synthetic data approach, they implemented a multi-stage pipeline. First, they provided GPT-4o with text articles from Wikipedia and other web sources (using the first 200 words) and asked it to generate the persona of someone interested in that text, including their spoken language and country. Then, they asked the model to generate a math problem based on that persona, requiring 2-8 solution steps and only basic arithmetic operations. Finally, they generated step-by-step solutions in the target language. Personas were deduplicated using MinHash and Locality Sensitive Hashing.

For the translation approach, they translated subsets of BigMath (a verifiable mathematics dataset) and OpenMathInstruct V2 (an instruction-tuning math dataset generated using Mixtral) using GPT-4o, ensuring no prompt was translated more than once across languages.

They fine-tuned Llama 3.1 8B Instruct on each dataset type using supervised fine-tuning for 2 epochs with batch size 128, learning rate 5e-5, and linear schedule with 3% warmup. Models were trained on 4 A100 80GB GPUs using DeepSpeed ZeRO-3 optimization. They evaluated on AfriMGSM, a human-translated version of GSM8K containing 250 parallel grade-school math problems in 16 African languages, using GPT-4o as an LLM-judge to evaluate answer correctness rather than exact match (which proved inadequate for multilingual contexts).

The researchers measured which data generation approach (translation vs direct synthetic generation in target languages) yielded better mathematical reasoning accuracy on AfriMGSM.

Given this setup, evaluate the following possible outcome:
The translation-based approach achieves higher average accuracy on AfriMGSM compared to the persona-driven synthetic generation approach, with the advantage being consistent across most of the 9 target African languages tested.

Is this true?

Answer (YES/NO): NO